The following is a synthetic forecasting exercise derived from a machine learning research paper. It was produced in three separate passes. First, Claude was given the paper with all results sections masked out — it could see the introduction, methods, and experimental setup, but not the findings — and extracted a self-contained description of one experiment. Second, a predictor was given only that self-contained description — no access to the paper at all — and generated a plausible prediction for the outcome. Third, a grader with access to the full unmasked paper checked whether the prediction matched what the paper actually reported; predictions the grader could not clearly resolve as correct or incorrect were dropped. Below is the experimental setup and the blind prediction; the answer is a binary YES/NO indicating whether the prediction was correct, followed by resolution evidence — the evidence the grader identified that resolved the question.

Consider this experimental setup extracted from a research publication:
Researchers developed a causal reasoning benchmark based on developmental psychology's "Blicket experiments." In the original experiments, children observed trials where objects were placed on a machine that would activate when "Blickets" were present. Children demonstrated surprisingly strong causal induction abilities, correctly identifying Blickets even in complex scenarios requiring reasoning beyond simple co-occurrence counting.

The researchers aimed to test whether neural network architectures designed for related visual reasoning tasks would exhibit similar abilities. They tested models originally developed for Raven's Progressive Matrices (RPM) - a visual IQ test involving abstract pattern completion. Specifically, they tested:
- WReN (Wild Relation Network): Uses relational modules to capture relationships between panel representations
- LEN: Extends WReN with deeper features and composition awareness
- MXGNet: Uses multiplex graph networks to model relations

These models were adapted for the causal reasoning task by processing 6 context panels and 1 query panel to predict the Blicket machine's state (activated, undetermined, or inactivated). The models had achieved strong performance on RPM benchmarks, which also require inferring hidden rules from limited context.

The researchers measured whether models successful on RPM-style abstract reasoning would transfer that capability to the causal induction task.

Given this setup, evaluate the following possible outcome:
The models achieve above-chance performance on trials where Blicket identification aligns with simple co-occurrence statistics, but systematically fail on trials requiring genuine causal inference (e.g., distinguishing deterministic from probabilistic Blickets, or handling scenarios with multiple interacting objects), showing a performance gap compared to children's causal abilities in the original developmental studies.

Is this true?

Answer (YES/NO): NO